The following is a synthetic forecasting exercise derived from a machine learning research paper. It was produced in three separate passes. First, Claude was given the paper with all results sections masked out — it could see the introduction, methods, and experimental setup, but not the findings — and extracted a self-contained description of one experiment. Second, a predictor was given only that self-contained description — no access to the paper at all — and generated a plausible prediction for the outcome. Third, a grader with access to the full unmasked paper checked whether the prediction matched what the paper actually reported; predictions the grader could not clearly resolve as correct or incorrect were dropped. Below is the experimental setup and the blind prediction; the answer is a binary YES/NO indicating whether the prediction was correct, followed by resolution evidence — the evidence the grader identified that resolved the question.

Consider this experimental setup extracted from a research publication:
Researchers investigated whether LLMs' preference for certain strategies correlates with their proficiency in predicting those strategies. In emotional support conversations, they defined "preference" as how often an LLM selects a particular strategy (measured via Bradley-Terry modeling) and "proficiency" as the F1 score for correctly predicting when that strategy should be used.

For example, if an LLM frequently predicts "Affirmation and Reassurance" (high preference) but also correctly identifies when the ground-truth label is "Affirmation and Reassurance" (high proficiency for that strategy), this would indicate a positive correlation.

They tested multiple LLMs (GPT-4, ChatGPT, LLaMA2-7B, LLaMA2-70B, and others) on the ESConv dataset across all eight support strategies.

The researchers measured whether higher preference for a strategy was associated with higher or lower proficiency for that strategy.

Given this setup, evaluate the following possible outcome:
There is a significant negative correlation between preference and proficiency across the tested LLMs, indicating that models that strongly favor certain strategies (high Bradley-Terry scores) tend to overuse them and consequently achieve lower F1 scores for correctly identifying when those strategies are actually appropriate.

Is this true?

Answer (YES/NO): NO